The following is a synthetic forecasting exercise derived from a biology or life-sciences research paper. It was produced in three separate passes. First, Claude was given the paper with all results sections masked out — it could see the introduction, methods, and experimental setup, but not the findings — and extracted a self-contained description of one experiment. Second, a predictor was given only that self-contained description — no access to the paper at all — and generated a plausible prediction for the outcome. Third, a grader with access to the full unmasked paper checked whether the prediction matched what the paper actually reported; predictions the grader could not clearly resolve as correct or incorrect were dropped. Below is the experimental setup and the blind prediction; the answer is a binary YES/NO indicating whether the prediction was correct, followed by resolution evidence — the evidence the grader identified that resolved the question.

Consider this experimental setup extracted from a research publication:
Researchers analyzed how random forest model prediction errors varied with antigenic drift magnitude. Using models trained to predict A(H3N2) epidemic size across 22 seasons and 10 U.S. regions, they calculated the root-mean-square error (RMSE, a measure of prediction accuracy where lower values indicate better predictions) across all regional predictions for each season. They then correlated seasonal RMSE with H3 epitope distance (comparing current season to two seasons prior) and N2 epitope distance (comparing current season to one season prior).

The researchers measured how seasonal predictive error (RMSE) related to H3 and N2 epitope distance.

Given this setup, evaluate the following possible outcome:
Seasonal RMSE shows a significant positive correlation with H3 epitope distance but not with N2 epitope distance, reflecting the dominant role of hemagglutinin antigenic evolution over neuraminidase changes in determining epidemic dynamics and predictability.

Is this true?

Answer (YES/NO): NO